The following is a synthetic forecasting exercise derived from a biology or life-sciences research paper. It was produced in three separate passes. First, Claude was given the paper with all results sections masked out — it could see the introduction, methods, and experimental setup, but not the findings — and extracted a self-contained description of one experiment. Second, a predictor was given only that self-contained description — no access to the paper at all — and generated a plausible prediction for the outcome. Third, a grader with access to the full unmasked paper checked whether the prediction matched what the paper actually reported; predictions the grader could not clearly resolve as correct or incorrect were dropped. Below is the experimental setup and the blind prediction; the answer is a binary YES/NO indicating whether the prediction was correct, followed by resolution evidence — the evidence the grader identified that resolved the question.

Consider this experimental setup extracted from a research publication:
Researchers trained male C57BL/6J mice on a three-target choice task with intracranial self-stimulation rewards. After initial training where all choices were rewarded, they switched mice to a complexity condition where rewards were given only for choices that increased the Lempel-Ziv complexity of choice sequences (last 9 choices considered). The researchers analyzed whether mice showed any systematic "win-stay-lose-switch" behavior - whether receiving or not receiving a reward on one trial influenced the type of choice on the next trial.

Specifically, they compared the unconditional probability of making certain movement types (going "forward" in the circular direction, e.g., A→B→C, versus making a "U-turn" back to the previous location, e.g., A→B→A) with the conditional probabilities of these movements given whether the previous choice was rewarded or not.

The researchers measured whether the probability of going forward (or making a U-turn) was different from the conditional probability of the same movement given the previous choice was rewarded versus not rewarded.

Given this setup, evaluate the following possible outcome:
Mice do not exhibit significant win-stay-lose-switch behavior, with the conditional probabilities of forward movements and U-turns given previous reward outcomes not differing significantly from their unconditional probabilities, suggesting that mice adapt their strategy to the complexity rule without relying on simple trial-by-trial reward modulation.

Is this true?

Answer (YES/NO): YES